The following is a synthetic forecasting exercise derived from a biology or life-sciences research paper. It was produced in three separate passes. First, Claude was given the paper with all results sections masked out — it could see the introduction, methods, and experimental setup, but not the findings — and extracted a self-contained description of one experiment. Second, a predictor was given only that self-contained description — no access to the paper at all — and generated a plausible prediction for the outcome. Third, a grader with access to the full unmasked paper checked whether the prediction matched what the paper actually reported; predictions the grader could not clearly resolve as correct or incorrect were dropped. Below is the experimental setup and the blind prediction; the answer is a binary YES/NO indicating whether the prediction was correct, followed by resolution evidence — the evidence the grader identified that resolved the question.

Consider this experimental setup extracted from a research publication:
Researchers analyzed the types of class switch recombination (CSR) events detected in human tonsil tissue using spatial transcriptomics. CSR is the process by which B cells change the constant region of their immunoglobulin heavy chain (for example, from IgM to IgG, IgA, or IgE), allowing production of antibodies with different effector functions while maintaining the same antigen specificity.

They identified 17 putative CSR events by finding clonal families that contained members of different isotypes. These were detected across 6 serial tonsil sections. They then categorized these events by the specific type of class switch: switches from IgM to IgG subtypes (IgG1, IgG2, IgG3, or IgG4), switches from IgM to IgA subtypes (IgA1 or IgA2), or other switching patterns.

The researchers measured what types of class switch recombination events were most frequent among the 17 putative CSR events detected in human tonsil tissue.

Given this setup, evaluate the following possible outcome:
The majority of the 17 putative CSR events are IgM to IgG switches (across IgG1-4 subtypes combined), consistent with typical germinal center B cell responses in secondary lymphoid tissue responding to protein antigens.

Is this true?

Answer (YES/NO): NO